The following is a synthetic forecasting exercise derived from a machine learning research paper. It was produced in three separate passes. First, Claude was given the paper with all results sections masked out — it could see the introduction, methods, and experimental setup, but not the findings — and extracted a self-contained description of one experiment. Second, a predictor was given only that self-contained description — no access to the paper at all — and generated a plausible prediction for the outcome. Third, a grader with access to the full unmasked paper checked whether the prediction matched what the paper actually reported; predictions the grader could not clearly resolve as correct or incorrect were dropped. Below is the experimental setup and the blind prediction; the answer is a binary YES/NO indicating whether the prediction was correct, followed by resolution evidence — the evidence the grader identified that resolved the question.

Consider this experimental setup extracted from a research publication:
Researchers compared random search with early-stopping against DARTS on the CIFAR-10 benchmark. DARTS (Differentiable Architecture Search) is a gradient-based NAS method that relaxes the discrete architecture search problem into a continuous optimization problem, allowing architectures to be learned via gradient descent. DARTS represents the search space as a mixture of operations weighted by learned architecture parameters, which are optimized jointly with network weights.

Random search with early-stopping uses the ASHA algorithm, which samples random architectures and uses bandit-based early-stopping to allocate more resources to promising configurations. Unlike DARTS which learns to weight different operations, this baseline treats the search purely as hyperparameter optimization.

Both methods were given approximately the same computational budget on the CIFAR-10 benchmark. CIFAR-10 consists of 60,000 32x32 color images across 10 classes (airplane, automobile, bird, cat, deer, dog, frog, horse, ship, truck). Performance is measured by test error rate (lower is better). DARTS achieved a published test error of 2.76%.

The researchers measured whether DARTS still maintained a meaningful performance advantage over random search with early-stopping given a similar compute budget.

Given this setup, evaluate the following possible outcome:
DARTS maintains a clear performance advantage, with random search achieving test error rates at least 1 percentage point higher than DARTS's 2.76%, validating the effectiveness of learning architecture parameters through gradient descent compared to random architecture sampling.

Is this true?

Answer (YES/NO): NO